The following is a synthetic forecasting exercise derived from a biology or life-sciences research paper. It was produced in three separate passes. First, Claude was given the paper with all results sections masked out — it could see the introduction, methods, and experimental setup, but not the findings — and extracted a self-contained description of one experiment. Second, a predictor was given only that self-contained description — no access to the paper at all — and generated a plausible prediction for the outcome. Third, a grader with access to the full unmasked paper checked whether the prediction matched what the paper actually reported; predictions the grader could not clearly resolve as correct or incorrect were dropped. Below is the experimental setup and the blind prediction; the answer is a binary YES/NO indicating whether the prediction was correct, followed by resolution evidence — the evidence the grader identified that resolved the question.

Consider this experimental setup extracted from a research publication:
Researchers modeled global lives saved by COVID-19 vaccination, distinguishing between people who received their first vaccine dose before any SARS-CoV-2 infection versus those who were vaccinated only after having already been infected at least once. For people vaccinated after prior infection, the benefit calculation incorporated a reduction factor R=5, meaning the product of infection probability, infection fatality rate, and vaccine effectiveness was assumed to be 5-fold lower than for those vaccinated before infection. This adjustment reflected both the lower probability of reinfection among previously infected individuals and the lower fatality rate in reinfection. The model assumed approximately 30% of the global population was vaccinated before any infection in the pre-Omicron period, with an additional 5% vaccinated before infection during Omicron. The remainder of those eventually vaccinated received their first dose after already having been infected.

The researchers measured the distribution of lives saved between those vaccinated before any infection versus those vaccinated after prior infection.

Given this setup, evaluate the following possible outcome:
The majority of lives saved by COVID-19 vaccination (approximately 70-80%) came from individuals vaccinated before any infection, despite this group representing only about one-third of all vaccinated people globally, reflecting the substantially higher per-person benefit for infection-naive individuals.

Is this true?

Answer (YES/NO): NO